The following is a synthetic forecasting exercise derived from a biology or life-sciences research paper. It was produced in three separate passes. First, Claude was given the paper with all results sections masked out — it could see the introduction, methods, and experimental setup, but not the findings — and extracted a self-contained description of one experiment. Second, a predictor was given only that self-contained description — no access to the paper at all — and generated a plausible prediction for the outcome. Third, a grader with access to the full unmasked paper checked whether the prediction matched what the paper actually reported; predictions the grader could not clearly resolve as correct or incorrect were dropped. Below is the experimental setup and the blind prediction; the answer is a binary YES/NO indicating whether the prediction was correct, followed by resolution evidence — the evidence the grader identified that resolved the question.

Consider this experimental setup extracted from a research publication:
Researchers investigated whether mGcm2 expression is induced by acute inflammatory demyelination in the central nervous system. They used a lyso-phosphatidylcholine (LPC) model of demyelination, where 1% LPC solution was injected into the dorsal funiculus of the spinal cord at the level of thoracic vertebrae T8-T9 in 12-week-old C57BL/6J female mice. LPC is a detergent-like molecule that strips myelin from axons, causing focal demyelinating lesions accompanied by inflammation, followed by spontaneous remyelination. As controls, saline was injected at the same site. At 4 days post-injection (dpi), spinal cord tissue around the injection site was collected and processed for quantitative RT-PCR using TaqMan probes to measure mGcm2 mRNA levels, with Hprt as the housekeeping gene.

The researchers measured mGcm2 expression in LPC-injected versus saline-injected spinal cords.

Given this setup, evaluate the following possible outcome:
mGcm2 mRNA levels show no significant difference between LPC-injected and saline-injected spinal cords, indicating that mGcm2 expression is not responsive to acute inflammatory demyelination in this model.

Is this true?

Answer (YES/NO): NO